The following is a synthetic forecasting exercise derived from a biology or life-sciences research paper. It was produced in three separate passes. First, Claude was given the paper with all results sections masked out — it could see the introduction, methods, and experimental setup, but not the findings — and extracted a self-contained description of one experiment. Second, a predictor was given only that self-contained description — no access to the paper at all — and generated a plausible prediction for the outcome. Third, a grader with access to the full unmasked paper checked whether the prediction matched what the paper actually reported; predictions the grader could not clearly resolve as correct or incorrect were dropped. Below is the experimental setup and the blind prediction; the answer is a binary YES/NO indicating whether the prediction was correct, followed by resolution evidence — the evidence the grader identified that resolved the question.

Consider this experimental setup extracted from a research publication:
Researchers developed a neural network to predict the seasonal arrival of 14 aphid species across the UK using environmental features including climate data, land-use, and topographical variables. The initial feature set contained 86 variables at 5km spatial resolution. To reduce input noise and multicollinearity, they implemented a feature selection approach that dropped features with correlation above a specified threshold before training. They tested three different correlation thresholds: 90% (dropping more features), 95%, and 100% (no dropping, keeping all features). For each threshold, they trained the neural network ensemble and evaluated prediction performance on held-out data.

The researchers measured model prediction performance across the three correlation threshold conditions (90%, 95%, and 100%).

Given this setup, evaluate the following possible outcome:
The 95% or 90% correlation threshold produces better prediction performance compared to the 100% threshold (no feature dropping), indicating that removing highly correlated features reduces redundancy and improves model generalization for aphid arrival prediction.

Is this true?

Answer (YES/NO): NO